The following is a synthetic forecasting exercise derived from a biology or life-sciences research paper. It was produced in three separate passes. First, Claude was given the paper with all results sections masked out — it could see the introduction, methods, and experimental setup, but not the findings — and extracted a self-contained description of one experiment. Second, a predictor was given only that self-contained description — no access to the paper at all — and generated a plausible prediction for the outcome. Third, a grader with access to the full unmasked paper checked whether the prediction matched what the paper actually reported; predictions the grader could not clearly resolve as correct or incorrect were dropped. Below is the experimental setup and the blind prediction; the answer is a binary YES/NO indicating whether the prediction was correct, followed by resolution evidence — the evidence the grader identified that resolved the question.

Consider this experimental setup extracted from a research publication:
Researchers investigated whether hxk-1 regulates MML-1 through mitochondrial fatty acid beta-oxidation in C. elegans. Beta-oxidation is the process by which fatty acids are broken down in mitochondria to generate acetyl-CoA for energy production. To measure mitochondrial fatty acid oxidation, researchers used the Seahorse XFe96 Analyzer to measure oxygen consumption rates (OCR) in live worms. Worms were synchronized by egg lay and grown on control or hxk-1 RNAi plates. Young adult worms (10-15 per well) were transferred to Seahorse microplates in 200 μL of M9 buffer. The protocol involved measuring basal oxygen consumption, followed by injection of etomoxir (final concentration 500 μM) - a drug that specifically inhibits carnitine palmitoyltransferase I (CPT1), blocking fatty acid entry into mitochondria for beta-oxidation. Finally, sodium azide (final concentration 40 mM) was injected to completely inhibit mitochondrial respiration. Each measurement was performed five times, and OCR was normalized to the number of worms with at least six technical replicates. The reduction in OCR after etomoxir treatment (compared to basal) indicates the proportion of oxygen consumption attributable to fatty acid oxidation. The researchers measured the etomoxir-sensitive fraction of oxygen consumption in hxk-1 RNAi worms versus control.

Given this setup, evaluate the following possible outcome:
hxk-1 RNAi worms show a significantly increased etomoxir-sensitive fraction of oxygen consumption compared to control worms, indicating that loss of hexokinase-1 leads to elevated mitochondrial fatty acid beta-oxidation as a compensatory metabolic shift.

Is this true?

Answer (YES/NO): YES